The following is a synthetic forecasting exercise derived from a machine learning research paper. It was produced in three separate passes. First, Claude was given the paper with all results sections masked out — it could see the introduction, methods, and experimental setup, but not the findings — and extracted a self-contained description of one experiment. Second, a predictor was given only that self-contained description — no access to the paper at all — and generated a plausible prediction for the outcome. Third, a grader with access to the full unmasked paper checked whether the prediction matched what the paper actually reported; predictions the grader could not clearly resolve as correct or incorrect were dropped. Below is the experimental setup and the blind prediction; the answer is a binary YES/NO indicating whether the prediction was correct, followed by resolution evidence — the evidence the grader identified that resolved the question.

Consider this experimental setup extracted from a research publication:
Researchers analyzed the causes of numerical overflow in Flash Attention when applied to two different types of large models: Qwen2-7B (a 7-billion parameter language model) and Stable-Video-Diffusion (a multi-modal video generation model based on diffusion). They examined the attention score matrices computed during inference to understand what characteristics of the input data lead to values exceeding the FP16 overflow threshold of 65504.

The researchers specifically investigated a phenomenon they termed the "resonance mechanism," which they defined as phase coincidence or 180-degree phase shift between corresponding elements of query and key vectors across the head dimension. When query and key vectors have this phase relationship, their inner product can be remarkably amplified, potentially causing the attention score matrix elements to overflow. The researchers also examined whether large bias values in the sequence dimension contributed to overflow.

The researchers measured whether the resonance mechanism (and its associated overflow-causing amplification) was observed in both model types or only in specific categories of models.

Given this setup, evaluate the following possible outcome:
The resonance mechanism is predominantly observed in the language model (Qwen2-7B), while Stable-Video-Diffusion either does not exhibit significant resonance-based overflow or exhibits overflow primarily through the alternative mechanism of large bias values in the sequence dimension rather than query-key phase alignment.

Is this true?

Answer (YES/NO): NO